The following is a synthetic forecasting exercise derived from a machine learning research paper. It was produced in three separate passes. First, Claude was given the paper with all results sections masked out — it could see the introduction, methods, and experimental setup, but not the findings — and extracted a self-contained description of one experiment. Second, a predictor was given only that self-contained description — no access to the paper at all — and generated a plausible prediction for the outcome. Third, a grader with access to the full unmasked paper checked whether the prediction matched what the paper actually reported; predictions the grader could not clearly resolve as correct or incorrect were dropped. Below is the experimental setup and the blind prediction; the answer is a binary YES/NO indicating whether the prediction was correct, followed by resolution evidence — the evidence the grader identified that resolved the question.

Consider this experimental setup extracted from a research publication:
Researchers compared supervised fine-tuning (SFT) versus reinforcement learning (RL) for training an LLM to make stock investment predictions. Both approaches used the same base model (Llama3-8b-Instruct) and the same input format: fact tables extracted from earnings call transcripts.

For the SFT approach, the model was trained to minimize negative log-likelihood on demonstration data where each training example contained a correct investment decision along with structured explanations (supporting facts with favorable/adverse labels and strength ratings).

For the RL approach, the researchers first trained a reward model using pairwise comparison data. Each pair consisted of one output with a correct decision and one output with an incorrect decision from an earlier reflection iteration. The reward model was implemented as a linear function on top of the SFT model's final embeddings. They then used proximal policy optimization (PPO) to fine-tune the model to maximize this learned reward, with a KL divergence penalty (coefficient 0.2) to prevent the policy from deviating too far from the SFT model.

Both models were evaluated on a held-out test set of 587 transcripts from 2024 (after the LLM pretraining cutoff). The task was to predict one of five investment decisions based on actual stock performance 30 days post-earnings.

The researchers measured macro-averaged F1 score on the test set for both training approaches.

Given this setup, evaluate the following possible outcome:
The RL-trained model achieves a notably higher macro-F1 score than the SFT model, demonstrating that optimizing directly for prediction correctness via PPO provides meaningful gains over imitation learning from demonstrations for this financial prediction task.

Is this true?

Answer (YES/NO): YES